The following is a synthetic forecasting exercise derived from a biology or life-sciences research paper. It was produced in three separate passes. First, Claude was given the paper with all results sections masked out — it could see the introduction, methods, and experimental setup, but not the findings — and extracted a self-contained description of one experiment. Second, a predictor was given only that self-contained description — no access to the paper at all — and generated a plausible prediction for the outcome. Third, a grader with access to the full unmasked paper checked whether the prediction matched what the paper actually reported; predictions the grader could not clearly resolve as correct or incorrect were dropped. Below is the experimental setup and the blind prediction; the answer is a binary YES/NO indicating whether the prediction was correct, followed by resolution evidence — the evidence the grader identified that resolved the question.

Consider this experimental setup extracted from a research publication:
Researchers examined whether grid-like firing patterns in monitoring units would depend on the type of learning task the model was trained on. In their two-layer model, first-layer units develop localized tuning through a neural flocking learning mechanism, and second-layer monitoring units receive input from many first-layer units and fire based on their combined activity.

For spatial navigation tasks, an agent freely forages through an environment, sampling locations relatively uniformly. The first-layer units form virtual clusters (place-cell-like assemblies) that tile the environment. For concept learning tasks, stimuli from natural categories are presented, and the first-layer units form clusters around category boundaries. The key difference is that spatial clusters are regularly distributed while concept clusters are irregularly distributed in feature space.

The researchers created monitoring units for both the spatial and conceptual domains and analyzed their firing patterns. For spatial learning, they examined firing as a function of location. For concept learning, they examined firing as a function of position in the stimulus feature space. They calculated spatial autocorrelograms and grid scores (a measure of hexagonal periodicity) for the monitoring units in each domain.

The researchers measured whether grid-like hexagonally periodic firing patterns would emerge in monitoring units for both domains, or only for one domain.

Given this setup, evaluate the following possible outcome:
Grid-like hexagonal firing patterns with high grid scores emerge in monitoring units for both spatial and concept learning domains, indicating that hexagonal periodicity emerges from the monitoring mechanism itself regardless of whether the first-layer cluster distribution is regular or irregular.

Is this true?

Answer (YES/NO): NO